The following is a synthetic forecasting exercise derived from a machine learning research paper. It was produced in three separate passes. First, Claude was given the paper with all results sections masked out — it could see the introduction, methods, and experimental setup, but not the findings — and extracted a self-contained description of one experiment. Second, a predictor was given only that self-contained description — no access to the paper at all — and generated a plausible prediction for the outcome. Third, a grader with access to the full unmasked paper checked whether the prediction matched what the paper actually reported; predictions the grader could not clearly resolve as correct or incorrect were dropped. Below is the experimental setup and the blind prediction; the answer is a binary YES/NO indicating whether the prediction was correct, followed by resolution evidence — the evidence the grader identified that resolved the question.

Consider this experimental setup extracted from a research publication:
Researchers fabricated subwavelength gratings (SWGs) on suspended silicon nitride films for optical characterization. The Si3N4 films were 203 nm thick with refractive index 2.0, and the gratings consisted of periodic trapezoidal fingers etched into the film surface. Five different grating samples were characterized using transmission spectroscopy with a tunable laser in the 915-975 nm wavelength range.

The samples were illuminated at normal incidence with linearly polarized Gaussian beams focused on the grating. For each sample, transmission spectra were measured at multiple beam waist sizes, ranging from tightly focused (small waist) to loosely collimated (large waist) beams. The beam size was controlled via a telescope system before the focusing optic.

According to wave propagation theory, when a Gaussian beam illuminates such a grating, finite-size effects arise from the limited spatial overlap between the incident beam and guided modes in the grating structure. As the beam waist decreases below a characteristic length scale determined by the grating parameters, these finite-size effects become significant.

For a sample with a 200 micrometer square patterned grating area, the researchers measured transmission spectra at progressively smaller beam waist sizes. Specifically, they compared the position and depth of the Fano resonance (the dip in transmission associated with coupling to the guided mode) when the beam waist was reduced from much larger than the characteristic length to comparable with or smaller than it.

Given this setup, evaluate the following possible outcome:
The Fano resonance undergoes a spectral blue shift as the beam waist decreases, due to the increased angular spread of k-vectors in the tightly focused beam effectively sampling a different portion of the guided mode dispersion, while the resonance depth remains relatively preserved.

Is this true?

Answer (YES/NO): NO